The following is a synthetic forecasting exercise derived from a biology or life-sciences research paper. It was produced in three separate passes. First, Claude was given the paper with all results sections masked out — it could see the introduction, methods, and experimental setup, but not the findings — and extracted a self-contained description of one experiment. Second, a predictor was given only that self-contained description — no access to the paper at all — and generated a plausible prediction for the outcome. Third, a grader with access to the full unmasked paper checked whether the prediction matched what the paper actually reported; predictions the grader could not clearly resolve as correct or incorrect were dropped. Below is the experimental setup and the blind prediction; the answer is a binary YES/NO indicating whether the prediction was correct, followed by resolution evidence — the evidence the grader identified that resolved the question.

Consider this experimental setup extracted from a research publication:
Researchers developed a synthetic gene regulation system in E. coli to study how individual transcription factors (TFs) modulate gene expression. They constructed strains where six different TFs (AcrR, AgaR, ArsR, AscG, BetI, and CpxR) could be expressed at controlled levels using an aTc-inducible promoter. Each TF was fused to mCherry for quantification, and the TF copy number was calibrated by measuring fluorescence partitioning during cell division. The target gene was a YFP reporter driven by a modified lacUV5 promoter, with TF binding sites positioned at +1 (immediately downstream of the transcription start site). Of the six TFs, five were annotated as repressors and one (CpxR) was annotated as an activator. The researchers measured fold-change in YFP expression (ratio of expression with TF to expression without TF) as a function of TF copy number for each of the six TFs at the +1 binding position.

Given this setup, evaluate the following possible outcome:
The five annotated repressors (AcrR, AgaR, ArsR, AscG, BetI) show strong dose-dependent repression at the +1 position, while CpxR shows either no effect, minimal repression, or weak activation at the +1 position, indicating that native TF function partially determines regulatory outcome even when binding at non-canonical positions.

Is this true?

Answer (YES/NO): NO